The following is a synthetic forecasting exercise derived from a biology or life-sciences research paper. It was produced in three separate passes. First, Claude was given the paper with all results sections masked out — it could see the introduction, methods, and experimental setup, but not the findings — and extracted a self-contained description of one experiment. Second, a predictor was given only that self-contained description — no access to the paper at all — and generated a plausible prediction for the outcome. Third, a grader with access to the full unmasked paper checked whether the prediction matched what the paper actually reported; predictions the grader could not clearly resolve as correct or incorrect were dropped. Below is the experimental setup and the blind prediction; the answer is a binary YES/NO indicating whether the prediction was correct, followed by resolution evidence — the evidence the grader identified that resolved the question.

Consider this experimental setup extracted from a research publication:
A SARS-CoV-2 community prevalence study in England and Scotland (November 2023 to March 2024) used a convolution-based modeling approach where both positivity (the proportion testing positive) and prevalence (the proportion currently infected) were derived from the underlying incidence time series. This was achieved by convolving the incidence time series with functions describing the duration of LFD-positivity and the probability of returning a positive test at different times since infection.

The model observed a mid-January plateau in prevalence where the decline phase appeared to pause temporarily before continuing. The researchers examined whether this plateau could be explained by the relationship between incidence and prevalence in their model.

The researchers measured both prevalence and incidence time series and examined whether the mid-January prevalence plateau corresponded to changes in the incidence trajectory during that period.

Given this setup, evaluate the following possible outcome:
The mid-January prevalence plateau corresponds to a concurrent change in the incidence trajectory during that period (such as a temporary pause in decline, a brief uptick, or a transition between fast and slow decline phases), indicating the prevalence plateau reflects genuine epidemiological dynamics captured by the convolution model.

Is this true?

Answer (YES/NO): YES